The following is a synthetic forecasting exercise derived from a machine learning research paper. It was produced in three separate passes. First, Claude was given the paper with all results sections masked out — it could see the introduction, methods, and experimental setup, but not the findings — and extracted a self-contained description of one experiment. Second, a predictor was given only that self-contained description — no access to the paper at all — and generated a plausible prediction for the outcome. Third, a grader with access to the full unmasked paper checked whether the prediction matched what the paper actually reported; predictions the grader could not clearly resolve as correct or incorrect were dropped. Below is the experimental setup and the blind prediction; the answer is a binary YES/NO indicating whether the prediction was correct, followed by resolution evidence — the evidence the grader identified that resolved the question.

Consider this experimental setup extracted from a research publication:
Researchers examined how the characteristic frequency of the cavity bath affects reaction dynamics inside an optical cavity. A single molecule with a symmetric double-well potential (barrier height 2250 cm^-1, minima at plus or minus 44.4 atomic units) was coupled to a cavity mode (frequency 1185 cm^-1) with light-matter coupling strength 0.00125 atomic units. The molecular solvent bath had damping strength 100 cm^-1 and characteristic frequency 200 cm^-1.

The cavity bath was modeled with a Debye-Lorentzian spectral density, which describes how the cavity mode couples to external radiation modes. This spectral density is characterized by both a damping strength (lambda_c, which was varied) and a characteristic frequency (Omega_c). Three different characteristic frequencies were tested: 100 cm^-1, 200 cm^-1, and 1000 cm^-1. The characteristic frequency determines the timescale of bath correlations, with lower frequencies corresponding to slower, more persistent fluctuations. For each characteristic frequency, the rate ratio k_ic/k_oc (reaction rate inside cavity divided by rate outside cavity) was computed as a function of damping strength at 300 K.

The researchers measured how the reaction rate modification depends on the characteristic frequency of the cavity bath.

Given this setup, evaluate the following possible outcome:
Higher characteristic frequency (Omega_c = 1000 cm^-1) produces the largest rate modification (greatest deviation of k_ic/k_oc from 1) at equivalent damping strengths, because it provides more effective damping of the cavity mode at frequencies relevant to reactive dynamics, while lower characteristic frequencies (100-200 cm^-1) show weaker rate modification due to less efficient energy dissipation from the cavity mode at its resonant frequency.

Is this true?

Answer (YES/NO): NO